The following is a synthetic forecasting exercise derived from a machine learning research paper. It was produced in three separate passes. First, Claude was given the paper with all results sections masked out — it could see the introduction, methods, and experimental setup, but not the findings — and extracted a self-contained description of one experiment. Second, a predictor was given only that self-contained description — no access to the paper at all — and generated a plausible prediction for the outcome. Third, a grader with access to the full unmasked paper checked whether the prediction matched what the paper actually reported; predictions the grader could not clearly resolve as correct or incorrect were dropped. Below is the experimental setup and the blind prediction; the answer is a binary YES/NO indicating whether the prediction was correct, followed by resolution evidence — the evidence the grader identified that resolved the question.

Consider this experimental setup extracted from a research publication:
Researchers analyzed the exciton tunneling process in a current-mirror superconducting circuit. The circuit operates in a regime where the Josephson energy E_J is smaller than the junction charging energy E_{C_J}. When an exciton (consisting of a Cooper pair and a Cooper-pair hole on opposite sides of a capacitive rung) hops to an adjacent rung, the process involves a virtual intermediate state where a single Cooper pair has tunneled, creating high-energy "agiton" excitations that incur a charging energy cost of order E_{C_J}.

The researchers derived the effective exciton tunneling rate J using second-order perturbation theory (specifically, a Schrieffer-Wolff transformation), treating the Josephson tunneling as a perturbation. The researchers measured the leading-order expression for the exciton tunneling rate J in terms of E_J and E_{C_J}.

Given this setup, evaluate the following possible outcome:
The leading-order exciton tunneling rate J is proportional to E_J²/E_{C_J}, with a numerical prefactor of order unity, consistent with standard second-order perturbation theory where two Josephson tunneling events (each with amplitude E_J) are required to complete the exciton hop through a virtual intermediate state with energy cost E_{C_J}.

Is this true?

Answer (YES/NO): YES